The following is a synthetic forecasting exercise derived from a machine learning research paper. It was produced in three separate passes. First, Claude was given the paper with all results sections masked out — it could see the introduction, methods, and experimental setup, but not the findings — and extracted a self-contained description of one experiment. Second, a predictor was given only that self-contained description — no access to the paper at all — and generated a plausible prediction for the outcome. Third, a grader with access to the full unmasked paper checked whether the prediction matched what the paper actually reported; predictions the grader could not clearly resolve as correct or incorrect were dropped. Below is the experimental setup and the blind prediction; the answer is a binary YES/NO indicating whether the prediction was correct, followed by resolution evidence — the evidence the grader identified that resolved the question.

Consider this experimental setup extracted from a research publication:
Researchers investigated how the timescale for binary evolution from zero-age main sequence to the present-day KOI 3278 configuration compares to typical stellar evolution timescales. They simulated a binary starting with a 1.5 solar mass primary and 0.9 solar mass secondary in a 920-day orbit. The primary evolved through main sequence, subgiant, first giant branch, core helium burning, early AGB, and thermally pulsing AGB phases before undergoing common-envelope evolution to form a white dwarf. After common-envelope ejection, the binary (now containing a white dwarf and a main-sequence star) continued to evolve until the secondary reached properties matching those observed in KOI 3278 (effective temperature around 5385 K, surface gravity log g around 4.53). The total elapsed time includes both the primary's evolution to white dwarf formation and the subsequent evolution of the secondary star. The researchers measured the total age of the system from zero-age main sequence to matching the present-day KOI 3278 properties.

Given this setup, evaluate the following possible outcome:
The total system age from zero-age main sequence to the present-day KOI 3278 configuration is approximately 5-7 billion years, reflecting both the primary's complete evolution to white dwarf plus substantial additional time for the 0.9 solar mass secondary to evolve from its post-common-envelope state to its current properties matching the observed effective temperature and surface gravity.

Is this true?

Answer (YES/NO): YES